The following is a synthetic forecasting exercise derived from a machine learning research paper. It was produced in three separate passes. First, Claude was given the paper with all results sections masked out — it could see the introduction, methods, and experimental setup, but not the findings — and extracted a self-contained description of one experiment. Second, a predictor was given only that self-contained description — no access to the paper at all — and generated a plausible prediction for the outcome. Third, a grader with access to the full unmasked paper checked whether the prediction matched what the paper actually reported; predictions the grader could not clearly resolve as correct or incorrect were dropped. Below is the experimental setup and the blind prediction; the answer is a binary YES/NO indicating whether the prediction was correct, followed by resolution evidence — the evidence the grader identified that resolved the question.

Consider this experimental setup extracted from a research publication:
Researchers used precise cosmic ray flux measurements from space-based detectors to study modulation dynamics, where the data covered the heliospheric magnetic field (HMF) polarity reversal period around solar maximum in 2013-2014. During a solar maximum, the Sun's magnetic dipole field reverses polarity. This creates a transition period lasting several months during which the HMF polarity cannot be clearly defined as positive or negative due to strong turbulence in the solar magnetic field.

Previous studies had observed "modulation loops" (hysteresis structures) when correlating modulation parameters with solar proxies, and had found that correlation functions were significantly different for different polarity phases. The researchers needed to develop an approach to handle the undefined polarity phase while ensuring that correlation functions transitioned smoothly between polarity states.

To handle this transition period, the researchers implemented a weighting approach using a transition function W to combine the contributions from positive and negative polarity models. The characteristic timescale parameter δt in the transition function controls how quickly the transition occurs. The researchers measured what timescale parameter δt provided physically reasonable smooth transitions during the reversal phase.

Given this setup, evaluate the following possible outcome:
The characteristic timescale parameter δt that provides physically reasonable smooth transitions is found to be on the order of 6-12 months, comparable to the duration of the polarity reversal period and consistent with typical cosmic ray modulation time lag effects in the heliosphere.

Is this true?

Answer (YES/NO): NO